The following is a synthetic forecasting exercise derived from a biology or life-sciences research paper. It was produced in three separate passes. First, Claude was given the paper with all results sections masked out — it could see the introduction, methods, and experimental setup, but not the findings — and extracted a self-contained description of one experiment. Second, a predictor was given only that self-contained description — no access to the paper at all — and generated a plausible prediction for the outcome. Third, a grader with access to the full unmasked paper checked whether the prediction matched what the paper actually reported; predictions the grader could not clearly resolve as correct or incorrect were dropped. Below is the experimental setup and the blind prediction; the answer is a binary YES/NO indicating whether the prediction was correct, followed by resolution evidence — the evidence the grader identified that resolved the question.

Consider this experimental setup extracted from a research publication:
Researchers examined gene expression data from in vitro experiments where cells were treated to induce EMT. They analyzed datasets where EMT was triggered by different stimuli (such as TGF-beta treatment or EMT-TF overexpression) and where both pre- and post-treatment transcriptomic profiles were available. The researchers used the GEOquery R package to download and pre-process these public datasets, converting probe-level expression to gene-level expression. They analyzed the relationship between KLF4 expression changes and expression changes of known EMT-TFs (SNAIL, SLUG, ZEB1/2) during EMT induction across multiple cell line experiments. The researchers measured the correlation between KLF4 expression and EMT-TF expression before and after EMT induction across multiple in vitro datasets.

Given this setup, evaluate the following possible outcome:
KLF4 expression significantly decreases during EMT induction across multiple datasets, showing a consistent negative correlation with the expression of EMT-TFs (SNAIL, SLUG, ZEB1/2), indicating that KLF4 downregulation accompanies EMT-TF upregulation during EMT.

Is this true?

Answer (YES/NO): YES